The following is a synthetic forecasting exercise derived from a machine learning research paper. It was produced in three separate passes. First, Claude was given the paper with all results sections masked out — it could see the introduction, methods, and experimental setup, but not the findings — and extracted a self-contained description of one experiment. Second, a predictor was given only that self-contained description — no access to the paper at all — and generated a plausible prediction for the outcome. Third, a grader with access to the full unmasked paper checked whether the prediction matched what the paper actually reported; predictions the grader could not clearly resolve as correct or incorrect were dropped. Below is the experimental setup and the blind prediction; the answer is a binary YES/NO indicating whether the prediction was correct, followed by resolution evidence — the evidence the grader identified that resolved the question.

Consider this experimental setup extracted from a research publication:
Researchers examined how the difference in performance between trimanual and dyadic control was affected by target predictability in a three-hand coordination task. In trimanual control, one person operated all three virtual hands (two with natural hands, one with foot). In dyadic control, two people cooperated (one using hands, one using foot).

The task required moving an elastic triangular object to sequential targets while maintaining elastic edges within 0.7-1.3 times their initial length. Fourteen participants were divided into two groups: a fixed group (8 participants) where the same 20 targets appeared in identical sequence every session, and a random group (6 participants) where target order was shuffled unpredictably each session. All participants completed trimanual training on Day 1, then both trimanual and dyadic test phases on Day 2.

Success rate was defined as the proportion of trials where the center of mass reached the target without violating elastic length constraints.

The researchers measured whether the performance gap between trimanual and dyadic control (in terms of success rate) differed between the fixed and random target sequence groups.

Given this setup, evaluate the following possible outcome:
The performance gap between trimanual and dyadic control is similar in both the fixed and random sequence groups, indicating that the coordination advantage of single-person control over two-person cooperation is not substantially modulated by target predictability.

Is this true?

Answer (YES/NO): YES